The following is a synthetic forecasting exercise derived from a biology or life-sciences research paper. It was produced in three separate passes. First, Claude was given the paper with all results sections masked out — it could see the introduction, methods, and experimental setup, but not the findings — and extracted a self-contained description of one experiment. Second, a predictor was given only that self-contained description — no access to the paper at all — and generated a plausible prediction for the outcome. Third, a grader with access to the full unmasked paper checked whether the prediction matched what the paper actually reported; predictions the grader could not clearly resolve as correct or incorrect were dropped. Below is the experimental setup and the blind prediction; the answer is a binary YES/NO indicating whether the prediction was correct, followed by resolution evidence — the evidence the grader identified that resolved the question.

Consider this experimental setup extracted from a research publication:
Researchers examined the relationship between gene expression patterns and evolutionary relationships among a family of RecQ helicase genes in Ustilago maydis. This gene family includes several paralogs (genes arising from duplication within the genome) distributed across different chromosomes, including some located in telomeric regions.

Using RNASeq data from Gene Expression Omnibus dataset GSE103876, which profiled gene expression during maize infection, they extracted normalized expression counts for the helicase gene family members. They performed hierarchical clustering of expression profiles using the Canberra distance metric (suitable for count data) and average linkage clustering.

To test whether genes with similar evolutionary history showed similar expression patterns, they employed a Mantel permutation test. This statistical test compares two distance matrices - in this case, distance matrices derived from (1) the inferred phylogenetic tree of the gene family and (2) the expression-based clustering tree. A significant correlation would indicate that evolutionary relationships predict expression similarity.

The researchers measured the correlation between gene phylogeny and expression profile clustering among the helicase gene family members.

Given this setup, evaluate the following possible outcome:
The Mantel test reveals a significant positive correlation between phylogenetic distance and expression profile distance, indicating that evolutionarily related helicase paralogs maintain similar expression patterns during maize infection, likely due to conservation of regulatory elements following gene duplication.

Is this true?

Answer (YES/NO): NO